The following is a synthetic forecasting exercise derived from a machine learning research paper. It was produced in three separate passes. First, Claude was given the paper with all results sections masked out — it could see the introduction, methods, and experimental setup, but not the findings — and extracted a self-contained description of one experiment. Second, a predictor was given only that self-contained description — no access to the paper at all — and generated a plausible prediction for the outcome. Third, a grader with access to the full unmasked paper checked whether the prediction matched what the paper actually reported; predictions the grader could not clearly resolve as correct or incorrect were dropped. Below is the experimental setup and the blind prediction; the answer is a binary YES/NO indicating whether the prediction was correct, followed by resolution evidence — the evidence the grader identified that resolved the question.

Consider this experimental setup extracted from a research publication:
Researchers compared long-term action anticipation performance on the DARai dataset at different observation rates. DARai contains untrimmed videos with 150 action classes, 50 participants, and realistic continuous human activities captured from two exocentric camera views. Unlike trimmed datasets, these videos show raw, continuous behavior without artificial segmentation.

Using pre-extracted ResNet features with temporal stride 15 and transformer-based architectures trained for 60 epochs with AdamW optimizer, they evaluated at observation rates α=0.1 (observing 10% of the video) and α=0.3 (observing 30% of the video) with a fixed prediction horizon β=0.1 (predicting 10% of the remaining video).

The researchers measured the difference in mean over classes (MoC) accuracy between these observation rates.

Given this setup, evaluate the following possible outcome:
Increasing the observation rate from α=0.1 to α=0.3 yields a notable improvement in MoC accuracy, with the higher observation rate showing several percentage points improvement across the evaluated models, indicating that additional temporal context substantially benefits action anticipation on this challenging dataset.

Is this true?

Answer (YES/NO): YES